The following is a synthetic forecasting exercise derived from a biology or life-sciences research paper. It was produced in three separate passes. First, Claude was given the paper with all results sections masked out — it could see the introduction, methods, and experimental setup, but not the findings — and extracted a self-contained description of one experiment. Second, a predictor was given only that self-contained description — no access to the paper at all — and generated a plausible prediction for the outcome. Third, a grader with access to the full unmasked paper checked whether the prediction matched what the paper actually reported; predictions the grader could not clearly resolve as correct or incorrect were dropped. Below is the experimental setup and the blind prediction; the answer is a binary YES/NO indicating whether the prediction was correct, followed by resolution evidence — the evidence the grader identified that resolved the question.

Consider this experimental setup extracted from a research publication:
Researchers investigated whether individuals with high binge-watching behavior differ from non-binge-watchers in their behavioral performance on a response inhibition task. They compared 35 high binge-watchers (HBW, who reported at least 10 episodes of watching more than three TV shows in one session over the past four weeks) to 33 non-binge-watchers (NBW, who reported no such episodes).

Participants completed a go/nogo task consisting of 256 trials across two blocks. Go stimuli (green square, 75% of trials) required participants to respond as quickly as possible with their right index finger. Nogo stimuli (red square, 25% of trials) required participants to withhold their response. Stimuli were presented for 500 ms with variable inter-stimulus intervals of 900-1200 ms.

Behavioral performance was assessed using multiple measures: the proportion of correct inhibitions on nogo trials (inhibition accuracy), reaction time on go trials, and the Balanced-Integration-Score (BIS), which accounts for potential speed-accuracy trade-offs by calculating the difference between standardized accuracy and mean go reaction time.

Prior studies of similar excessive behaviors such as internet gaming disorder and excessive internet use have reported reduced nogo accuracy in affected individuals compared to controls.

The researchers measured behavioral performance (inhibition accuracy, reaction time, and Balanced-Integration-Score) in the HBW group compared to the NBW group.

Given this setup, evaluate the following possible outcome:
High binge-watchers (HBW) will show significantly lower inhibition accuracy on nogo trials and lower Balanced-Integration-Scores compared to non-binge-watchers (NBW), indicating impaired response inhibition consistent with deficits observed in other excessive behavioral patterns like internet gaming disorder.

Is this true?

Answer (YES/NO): NO